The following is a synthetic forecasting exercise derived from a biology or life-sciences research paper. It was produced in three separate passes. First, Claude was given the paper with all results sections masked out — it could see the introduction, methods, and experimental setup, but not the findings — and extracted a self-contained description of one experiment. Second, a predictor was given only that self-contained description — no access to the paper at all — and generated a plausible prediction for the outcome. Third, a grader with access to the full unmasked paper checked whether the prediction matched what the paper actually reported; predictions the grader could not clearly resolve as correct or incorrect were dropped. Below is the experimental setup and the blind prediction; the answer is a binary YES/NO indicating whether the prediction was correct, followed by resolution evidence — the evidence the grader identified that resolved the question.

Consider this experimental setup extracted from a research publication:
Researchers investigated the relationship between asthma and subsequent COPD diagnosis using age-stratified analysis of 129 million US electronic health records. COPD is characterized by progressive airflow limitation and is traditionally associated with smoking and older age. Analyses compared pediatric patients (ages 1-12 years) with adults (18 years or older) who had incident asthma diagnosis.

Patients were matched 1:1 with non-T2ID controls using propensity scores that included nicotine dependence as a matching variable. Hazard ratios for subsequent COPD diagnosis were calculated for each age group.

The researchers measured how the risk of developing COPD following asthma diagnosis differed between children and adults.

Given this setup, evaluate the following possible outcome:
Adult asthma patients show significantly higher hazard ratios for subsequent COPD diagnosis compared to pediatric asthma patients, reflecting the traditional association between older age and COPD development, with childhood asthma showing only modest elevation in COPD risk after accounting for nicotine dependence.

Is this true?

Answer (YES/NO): NO